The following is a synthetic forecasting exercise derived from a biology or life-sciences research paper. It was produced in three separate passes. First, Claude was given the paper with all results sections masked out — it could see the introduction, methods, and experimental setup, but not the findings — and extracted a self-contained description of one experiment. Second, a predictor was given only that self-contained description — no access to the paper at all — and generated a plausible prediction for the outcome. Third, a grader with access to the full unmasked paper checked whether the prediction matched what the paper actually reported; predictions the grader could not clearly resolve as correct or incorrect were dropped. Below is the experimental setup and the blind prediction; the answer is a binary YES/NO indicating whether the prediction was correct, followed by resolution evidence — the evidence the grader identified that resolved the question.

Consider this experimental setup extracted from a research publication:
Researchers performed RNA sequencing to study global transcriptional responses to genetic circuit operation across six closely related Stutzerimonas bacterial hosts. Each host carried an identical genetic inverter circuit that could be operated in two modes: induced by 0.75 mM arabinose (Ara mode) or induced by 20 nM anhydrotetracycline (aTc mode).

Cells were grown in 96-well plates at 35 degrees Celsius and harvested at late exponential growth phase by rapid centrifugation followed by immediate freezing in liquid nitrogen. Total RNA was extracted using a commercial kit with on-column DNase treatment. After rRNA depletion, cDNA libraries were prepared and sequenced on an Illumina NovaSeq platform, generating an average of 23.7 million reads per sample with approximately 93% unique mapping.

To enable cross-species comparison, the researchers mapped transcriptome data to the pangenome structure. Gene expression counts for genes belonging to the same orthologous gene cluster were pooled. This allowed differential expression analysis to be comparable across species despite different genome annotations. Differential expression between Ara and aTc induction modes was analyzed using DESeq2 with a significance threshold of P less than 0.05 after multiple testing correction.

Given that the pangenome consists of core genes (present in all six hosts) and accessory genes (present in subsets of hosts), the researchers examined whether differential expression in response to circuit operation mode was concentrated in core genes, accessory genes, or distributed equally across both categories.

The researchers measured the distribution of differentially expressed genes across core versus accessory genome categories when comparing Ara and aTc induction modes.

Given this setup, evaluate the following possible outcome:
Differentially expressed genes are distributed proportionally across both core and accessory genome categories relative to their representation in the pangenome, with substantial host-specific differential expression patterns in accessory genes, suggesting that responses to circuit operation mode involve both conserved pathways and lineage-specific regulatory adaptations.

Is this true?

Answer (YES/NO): NO